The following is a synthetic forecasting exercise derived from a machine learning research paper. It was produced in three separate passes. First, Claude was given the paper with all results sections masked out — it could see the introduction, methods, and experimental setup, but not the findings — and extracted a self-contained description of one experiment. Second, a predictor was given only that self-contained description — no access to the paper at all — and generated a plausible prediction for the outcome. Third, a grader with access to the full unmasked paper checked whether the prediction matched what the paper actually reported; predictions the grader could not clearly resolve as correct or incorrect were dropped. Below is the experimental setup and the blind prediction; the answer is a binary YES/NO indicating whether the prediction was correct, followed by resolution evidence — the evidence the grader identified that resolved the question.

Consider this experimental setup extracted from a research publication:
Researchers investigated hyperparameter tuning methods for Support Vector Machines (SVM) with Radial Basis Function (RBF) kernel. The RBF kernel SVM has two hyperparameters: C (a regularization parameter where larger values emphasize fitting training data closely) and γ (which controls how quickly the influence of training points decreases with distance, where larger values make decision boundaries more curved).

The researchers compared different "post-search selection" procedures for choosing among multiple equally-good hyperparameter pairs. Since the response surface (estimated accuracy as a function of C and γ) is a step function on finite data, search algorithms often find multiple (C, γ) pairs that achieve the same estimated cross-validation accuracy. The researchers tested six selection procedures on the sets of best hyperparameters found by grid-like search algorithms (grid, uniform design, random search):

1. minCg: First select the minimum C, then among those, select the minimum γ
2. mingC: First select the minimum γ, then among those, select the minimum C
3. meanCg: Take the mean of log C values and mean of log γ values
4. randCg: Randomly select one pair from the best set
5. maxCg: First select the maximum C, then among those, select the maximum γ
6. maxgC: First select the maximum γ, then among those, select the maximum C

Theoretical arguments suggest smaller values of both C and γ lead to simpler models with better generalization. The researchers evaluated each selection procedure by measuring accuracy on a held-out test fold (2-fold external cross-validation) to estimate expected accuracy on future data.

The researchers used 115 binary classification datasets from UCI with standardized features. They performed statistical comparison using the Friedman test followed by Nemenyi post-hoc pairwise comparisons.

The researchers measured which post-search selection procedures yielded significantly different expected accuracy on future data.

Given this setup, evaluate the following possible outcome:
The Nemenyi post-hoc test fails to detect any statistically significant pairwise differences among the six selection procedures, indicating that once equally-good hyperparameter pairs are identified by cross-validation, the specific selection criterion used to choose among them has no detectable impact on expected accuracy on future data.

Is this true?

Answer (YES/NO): NO